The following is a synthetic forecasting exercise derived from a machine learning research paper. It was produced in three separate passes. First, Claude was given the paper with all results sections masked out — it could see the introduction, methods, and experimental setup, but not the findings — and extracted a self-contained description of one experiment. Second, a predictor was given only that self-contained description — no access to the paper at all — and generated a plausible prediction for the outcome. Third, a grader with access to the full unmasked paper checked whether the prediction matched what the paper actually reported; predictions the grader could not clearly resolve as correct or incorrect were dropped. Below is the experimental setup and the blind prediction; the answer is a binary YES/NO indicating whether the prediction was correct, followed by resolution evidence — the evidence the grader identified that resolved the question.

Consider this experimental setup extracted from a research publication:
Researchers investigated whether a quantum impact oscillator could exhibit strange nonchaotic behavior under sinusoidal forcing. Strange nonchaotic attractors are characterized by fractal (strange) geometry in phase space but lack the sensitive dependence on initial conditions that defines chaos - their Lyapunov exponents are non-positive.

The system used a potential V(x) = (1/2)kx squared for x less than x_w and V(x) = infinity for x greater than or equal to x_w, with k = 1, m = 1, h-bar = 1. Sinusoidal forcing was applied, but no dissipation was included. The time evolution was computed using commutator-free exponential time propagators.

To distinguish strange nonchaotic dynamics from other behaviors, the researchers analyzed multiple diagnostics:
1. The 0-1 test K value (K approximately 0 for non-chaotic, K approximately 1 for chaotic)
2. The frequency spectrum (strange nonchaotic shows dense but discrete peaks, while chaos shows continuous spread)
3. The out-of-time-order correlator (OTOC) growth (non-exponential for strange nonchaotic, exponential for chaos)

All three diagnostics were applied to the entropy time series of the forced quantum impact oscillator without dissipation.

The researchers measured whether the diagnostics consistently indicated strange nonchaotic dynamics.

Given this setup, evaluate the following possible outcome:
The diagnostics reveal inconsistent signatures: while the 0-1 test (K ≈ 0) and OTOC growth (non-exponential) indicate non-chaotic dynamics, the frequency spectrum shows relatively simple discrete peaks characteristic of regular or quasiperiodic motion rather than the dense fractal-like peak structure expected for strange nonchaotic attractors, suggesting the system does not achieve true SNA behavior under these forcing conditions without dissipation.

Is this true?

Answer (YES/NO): NO